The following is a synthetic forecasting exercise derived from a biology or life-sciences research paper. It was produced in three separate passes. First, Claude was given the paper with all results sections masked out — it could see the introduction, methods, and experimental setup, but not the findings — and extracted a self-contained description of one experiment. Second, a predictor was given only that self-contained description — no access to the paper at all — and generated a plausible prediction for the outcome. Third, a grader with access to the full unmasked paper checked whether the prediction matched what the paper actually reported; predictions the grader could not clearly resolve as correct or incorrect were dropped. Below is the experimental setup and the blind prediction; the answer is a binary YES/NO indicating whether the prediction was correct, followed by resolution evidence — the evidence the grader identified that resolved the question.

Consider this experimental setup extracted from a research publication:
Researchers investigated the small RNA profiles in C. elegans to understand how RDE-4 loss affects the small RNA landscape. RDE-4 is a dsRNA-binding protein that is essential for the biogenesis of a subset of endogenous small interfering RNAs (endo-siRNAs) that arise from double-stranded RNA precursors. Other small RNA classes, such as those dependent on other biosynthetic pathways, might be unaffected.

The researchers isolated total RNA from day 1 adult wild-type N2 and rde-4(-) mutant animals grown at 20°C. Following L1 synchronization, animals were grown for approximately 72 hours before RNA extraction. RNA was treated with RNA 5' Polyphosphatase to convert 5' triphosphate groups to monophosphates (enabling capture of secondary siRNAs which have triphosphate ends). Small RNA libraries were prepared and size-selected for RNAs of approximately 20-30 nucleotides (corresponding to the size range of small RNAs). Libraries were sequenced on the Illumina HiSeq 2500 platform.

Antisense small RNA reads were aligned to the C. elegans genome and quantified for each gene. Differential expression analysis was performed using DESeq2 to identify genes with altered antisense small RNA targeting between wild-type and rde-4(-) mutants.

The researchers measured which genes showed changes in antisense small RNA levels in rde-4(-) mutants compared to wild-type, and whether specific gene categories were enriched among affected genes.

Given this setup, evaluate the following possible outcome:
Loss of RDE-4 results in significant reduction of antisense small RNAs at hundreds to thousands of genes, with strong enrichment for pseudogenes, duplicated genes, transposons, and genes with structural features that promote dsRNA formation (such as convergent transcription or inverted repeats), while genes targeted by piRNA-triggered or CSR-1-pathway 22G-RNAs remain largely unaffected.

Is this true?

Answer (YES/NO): NO